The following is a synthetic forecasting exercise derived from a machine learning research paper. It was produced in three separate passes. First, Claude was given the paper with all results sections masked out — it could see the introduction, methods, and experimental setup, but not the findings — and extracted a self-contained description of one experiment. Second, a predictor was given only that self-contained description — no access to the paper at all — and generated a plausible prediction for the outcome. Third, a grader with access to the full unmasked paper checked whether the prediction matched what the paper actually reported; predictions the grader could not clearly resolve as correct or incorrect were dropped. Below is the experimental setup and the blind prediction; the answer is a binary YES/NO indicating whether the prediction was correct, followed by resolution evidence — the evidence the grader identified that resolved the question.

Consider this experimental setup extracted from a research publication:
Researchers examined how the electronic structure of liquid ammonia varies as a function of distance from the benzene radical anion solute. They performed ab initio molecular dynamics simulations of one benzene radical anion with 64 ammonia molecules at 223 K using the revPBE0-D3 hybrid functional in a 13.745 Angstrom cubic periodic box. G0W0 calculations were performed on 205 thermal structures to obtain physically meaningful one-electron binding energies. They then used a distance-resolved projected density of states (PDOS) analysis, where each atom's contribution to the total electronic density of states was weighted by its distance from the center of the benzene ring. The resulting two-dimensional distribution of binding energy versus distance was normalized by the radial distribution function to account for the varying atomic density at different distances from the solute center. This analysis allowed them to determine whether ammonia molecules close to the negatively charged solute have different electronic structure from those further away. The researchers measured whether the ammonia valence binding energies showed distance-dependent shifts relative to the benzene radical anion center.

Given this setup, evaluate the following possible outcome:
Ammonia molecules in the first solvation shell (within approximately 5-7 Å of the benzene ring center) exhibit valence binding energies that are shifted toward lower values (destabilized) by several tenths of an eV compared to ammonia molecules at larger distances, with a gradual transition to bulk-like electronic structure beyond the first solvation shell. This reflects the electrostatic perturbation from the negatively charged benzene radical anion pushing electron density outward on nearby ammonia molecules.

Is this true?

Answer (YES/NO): YES